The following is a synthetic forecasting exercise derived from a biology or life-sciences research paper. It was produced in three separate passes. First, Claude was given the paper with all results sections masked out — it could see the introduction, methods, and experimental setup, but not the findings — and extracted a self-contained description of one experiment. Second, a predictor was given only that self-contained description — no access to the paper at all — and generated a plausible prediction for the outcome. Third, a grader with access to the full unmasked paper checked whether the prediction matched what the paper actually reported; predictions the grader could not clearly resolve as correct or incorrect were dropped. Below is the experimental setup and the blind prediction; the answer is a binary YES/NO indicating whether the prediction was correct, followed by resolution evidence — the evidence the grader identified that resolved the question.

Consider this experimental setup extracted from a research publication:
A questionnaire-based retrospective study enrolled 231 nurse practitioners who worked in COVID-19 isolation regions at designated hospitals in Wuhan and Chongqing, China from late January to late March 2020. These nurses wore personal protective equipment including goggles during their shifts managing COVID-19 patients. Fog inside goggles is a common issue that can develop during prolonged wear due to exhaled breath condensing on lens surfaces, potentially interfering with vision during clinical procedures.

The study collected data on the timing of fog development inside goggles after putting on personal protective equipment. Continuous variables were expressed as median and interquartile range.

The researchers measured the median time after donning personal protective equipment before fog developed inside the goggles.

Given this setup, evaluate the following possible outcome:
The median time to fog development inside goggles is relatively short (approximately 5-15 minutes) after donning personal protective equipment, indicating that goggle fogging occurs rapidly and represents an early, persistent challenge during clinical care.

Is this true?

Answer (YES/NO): NO